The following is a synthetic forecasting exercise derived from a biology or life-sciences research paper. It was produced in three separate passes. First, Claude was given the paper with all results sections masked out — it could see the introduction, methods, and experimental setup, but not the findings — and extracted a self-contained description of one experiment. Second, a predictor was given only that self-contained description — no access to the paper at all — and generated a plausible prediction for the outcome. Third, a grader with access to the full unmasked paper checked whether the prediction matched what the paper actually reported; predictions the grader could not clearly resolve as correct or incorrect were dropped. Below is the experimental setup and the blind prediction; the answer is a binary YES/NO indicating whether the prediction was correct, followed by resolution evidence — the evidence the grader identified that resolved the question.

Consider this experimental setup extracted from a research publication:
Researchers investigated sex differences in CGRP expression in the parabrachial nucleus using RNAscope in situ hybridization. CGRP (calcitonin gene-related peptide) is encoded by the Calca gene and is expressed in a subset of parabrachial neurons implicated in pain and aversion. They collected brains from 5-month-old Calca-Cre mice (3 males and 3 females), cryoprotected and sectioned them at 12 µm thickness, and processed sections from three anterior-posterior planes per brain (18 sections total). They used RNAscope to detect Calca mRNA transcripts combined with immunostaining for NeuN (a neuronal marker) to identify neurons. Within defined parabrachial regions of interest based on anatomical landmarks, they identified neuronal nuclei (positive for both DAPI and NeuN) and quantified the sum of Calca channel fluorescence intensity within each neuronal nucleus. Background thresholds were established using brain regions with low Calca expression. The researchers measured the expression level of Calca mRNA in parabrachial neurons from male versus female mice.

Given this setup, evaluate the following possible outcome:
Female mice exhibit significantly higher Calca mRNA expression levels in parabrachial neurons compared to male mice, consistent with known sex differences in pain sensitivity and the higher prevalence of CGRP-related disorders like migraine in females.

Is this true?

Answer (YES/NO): NO